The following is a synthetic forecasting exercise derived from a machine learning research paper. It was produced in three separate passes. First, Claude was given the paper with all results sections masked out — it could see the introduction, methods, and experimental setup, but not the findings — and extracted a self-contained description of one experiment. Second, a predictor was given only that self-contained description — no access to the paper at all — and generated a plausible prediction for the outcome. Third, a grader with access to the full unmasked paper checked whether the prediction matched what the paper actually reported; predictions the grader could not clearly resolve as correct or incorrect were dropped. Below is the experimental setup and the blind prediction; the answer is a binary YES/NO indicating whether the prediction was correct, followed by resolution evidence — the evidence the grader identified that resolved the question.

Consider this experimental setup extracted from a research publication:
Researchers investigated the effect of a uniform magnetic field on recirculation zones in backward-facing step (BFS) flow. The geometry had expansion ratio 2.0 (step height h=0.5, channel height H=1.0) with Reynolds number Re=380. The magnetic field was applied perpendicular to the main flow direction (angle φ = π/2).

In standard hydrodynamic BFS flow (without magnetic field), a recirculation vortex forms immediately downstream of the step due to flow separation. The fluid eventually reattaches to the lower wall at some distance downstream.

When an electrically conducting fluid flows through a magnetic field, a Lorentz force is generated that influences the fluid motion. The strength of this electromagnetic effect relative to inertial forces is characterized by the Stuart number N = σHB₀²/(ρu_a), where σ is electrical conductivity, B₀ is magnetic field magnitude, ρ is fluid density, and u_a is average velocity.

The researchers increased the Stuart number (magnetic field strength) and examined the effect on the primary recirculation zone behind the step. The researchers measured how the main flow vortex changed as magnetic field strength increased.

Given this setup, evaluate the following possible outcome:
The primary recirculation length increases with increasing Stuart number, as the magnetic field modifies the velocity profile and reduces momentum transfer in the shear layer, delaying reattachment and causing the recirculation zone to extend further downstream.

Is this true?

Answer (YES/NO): NO